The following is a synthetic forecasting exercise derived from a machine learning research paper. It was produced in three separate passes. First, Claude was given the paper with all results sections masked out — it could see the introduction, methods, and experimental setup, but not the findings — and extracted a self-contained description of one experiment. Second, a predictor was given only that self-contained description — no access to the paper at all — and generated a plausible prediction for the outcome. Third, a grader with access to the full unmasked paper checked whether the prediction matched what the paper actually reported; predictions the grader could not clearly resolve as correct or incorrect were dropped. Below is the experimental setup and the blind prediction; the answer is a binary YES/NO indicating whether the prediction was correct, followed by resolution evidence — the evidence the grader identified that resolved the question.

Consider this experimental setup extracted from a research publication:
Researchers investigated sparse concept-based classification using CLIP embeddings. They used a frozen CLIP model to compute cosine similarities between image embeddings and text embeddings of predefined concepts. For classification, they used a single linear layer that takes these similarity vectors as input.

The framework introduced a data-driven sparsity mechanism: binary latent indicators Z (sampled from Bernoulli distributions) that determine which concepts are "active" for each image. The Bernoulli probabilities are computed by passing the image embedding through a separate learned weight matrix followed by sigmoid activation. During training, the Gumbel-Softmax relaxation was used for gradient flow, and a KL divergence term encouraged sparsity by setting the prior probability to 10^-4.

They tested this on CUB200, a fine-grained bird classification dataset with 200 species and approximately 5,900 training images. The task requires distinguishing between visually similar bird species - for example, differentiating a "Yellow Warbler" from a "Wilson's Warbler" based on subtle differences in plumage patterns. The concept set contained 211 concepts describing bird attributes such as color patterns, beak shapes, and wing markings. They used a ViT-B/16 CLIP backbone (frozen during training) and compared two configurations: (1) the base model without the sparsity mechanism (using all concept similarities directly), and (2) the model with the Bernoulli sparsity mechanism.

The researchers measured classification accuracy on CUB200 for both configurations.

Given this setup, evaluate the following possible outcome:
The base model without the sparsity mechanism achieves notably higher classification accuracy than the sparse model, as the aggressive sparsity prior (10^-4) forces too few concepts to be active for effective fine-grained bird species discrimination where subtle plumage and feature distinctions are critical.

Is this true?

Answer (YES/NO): NO